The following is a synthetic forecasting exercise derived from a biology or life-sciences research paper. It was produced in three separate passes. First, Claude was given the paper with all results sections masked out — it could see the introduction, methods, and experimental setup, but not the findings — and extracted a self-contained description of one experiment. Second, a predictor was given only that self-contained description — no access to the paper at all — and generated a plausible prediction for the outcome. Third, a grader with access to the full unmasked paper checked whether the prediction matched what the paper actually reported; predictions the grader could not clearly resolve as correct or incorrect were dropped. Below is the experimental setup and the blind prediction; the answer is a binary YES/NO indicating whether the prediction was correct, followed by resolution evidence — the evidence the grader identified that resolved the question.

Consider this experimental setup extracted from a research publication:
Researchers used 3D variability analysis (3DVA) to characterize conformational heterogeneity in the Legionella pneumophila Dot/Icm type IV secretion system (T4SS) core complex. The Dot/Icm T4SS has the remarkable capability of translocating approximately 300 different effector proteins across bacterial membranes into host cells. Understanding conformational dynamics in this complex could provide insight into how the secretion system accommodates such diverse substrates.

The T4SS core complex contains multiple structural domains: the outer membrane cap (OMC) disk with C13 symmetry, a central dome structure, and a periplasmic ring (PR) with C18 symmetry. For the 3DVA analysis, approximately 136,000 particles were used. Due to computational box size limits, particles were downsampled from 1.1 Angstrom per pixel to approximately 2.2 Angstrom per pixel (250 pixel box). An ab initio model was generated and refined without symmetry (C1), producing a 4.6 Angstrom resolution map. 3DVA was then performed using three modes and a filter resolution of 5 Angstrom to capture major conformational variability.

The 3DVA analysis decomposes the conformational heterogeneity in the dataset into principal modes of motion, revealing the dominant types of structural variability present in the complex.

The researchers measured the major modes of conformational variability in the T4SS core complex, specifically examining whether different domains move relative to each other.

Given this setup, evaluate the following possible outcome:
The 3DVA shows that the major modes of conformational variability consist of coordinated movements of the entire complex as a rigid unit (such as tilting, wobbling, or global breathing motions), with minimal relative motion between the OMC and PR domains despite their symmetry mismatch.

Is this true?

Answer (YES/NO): NO